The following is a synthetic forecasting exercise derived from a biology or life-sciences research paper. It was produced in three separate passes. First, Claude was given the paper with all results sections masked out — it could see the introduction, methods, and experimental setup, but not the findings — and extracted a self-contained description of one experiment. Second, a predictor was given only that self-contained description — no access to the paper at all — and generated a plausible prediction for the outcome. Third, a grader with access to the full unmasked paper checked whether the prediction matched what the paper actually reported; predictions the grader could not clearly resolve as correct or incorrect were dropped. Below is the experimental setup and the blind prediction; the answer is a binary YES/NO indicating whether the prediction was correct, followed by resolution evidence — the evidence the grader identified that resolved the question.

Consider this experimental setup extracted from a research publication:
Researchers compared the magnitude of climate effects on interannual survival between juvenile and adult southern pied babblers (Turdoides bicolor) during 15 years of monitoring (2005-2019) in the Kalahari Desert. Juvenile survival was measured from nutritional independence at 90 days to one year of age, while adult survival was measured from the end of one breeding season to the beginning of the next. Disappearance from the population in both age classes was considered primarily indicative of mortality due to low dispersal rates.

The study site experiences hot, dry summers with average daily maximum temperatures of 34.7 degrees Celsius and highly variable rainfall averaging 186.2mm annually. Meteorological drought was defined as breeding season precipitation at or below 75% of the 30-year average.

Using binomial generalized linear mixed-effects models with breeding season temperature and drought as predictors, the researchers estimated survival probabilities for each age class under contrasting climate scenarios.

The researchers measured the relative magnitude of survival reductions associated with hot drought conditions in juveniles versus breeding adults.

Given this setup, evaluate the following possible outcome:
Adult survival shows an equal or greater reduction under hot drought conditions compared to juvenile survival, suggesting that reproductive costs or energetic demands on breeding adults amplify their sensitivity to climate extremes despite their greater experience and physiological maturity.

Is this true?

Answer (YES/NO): NO